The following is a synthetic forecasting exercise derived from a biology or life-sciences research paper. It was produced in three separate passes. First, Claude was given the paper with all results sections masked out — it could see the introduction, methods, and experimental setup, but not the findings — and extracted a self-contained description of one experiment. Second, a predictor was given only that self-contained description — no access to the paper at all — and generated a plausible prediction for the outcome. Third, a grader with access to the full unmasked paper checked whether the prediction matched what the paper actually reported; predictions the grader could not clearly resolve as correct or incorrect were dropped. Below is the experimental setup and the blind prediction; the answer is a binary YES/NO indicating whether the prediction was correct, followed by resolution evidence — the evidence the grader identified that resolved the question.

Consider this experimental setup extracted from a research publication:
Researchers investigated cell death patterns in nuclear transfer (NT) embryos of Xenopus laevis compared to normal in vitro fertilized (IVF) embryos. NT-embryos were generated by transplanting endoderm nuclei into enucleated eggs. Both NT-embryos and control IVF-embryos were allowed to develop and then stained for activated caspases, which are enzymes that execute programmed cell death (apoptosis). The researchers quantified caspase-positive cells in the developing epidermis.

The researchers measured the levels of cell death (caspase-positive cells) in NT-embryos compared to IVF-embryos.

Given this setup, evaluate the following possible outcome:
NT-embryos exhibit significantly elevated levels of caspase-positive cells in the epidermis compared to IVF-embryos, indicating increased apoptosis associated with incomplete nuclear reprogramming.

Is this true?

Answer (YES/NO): YES